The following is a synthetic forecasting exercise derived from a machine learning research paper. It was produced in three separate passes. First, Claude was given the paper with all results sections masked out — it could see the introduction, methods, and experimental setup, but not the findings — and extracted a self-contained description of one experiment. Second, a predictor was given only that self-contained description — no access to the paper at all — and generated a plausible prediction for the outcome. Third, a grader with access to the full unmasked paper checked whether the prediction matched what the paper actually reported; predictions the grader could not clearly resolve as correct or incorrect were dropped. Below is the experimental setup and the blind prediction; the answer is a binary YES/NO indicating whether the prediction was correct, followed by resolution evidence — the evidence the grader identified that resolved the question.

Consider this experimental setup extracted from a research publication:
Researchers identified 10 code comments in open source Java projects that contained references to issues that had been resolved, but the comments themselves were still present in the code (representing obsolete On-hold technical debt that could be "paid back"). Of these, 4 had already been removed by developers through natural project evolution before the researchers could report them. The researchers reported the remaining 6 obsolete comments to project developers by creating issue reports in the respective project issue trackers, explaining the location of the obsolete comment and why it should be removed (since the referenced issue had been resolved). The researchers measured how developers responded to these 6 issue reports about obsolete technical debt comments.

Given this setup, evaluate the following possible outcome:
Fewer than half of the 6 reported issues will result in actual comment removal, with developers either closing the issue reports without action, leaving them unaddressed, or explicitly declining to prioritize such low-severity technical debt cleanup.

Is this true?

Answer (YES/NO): YES